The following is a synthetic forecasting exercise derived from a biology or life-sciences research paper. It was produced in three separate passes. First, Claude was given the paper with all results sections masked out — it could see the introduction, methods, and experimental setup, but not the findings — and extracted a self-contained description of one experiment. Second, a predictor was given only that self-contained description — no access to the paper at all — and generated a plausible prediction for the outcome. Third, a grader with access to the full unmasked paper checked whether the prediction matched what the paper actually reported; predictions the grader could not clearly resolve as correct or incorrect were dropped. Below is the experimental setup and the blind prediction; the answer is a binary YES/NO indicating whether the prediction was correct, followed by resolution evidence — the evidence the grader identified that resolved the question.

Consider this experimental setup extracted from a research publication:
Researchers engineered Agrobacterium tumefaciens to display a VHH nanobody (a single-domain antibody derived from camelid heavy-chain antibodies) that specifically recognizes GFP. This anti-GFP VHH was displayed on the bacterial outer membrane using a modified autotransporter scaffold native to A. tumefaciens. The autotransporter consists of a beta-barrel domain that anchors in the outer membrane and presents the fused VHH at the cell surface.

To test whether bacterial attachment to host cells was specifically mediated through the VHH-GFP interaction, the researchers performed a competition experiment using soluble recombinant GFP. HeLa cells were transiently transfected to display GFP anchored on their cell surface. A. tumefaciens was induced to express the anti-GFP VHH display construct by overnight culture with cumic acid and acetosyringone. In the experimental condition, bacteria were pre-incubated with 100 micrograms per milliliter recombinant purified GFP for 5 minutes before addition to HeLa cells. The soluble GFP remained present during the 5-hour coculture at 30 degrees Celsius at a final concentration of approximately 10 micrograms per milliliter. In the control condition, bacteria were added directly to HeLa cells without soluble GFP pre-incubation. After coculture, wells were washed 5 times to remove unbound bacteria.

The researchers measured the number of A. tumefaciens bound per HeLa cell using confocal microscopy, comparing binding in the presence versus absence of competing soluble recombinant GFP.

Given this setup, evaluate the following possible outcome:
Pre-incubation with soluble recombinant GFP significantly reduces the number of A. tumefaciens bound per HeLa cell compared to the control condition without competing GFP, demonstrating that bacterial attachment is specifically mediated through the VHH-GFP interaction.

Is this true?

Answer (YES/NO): YES